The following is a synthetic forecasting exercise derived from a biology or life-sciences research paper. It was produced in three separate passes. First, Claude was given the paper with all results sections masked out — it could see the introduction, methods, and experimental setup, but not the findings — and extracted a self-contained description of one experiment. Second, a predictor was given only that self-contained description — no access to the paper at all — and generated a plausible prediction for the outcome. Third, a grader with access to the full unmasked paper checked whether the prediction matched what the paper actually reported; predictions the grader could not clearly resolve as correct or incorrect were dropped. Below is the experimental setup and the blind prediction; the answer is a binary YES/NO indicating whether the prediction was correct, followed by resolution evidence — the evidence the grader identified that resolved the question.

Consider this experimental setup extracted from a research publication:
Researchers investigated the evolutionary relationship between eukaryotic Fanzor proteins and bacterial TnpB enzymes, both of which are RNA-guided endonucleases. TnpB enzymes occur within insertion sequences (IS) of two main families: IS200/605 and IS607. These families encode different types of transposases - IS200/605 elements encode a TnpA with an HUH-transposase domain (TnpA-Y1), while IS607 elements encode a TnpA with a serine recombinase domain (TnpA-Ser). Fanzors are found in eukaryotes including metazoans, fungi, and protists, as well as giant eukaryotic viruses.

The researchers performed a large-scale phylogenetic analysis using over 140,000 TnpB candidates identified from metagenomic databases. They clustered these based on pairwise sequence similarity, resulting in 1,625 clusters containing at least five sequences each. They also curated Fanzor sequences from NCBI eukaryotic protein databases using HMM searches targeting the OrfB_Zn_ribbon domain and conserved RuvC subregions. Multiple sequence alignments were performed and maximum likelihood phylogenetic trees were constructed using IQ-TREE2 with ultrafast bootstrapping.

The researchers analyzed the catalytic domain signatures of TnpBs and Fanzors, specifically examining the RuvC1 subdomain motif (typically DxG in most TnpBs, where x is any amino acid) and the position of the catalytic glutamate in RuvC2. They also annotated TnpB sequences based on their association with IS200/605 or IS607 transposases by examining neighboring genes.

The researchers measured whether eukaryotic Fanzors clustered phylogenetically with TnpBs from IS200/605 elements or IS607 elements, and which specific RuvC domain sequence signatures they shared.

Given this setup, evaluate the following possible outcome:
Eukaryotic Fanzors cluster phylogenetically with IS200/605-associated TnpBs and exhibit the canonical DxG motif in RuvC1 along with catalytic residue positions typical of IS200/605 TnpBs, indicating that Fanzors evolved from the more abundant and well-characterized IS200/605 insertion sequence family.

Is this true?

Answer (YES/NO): NO